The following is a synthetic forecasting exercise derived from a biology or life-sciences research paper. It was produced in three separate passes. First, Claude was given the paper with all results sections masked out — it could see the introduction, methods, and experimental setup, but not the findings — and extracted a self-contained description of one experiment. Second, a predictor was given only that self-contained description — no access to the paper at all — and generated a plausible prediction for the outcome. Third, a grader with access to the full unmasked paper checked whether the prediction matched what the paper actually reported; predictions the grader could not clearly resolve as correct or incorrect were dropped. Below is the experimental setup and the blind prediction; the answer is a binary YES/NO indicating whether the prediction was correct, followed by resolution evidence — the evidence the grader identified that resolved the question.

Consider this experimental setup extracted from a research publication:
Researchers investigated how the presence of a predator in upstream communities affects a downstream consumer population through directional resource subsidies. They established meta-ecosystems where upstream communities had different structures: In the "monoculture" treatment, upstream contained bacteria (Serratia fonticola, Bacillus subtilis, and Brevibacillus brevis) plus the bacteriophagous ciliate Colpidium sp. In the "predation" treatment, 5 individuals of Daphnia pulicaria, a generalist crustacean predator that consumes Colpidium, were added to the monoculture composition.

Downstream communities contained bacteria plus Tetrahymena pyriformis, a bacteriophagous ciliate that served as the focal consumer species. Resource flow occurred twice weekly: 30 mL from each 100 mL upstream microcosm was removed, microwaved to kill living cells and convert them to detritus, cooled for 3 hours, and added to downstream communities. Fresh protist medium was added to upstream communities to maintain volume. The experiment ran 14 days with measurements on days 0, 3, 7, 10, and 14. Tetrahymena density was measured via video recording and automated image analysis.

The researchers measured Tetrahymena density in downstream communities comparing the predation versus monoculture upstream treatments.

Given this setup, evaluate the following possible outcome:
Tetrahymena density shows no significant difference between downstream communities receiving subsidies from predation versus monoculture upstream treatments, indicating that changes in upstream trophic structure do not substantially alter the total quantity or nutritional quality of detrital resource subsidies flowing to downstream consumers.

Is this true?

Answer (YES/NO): NO